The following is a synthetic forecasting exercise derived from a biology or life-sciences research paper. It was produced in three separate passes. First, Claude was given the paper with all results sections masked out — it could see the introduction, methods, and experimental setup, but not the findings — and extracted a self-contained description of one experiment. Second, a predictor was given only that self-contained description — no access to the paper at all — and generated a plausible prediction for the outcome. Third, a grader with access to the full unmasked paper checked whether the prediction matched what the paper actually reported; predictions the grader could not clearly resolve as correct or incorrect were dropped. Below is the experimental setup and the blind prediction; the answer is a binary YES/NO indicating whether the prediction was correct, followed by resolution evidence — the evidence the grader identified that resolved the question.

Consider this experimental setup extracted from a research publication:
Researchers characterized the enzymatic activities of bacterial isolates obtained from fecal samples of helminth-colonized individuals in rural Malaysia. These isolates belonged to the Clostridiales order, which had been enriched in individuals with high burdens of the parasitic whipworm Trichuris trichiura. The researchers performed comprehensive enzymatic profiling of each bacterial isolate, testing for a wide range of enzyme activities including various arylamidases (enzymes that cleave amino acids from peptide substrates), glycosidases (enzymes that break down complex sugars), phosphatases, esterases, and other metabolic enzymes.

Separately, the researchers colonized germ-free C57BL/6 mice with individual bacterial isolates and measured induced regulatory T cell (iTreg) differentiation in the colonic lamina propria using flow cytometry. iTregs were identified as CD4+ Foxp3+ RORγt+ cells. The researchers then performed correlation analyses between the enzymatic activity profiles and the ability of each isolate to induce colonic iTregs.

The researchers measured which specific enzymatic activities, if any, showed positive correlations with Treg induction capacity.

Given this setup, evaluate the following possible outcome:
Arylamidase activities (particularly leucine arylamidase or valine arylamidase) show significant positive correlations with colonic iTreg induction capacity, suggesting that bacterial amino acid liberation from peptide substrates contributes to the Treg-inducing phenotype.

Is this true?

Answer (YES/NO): NO